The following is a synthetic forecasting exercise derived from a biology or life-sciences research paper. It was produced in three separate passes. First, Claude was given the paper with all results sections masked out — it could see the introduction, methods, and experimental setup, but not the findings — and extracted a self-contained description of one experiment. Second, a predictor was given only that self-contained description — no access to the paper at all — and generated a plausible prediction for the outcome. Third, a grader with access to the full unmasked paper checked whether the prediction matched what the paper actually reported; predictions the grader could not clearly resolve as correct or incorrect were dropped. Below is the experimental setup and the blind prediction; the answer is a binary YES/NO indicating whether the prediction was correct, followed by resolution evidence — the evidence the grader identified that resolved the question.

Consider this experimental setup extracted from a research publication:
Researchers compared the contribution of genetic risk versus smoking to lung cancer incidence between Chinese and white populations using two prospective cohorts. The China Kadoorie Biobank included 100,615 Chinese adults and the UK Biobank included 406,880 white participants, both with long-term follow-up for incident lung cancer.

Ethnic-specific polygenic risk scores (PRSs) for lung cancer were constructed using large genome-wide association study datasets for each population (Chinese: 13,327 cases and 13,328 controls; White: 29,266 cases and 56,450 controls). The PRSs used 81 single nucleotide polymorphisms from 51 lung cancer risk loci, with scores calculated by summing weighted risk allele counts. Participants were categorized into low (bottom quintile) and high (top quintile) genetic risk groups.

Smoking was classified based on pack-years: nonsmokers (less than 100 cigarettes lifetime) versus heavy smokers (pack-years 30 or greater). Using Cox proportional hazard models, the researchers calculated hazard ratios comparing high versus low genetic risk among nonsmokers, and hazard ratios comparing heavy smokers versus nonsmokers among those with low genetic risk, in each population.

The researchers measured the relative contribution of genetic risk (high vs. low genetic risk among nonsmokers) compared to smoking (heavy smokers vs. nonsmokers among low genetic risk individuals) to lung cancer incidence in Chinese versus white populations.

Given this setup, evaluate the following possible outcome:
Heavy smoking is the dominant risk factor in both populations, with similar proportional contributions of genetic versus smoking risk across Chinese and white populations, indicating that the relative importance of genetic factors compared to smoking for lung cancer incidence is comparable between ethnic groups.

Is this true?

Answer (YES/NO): NO